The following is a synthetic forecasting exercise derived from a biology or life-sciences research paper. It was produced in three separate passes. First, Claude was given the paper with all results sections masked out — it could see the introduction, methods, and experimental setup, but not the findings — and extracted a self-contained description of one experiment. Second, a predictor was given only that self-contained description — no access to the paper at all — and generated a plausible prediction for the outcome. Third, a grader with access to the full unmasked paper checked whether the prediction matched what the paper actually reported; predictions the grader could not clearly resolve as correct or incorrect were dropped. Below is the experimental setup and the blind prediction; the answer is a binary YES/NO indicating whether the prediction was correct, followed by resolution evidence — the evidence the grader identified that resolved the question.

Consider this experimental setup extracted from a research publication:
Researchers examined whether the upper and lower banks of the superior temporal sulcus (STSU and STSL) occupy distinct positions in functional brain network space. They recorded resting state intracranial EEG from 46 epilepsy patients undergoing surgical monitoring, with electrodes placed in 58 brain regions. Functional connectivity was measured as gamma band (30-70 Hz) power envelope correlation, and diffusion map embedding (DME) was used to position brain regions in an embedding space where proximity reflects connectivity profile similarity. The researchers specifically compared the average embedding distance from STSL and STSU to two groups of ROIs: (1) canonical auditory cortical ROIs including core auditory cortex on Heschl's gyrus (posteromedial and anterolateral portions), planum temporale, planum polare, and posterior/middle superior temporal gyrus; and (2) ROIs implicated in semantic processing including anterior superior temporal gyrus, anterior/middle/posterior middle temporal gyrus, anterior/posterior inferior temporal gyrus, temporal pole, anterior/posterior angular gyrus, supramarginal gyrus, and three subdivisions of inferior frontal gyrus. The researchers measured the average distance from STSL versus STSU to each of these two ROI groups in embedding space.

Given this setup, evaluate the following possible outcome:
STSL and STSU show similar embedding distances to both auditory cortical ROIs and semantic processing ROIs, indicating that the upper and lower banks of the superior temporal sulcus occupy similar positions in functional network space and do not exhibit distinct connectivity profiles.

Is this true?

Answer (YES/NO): NO